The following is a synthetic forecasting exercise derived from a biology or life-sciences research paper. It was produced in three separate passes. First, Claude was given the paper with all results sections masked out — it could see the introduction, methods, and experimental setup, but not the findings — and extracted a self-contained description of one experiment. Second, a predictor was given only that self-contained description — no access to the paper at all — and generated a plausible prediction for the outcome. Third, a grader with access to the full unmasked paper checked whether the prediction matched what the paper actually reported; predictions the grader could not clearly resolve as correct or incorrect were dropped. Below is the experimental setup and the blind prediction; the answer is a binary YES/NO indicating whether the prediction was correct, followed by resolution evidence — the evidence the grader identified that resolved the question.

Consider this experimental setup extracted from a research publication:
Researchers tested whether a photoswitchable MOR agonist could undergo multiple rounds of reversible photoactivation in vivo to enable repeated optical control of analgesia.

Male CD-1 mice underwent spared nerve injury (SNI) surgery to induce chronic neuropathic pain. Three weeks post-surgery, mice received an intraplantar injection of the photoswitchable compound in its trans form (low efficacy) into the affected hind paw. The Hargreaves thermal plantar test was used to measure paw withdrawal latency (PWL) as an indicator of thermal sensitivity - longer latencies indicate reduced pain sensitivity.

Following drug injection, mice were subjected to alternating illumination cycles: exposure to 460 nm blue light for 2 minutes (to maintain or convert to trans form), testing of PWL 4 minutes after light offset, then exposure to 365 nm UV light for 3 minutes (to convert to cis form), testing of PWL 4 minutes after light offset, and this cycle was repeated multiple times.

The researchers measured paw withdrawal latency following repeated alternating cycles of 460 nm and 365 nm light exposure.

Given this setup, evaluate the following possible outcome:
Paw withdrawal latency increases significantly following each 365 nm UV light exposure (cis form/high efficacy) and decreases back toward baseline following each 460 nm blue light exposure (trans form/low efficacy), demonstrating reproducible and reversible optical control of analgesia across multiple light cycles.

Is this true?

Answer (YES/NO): YES